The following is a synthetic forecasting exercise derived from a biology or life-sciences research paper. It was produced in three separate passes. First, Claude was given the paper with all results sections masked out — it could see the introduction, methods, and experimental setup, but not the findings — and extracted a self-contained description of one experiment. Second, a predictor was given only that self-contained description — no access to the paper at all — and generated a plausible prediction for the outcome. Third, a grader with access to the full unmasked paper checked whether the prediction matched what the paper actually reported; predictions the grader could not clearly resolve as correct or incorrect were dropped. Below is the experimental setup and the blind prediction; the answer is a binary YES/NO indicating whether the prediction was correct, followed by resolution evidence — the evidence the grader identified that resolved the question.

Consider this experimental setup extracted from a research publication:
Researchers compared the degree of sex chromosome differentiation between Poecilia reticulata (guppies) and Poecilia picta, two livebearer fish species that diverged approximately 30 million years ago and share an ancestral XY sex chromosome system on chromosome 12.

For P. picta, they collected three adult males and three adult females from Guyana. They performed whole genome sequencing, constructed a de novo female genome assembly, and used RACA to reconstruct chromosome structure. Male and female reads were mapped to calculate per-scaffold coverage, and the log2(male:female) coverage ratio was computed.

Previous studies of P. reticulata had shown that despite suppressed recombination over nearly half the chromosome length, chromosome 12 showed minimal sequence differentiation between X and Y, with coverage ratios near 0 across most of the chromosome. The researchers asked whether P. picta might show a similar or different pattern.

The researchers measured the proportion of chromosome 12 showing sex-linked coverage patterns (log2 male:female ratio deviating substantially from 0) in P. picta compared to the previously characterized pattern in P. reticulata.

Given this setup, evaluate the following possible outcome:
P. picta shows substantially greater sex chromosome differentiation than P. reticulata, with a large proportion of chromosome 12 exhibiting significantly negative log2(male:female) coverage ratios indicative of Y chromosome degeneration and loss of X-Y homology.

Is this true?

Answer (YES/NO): YES